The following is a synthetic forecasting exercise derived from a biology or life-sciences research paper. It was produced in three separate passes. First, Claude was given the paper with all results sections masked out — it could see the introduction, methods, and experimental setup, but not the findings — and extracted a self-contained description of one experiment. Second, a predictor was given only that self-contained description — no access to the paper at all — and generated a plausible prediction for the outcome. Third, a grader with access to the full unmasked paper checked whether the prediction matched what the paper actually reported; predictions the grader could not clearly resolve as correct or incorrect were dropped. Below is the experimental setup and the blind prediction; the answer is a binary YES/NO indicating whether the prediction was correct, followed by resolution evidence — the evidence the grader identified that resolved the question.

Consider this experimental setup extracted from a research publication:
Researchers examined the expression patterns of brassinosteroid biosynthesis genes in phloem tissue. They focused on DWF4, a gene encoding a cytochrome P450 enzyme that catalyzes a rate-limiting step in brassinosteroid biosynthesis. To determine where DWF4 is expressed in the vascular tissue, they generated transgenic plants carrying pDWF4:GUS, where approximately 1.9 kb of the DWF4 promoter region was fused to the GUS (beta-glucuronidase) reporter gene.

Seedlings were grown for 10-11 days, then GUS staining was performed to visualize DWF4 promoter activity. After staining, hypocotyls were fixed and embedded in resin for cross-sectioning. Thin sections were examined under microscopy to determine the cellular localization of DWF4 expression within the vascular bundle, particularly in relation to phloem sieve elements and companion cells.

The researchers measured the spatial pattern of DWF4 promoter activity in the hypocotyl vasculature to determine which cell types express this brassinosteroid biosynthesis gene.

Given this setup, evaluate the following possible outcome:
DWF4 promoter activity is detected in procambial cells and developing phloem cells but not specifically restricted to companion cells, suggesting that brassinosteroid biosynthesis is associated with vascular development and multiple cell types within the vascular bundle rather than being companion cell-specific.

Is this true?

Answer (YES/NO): NO